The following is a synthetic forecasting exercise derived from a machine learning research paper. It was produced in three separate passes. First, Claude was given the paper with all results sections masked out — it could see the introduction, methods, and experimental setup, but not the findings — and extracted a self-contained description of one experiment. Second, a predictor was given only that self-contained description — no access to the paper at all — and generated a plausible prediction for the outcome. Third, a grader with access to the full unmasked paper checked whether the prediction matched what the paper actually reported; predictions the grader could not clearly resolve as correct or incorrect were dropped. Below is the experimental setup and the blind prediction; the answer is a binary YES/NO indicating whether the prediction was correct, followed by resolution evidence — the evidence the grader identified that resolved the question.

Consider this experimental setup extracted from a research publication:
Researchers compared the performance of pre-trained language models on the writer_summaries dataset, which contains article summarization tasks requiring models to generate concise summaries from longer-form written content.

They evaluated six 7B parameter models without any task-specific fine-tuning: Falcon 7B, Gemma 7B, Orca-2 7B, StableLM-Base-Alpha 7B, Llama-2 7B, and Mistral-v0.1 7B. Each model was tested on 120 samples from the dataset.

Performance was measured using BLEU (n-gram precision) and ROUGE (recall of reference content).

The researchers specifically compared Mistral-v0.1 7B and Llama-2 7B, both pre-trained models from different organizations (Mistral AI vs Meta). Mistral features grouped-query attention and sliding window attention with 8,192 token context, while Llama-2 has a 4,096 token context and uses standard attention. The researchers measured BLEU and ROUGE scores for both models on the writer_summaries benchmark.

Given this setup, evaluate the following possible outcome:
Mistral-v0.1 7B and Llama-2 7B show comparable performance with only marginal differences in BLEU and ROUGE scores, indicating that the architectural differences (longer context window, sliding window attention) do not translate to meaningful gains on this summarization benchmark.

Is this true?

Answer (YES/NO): YES